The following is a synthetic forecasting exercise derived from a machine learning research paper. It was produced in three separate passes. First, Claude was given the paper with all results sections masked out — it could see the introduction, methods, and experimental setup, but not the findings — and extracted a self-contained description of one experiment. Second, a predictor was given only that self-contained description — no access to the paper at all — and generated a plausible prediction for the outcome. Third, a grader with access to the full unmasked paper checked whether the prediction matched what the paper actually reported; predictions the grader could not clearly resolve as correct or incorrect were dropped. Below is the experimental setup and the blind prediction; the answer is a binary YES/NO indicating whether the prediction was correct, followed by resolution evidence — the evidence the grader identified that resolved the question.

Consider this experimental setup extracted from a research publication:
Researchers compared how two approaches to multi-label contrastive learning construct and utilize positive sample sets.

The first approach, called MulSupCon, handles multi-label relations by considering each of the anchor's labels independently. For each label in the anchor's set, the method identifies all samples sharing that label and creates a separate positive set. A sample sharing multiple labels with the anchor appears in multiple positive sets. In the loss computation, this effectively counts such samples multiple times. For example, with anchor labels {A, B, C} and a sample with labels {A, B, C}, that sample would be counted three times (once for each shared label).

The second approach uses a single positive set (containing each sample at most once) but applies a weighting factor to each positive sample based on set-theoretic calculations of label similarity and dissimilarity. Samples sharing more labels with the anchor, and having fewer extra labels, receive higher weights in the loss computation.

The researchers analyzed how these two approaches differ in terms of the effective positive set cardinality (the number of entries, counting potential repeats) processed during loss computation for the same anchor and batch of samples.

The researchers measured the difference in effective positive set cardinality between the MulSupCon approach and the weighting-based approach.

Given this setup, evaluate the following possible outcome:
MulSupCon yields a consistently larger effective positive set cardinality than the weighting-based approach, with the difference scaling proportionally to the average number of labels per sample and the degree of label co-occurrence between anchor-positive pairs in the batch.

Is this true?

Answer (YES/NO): NO